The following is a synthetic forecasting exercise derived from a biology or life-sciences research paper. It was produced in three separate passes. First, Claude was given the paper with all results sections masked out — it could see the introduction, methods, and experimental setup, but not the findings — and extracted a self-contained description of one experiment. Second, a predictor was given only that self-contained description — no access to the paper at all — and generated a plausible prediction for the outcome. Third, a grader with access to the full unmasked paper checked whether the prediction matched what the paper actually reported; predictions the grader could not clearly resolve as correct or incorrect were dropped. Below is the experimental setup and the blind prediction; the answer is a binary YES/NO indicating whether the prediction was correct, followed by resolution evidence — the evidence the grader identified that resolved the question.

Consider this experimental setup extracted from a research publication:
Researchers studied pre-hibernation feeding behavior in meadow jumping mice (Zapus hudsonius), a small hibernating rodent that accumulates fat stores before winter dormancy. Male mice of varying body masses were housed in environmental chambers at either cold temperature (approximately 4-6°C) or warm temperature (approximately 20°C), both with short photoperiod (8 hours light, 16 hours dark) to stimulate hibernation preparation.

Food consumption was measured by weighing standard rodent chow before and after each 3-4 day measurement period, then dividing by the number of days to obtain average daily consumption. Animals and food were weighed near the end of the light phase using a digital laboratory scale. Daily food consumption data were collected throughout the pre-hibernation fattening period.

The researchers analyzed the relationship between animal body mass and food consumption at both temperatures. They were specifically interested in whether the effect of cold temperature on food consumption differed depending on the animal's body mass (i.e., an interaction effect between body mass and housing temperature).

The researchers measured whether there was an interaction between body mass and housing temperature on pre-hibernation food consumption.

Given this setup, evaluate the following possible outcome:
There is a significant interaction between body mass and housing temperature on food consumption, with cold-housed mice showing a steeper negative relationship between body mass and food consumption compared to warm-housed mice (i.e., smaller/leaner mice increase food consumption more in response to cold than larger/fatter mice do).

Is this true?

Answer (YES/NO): NO